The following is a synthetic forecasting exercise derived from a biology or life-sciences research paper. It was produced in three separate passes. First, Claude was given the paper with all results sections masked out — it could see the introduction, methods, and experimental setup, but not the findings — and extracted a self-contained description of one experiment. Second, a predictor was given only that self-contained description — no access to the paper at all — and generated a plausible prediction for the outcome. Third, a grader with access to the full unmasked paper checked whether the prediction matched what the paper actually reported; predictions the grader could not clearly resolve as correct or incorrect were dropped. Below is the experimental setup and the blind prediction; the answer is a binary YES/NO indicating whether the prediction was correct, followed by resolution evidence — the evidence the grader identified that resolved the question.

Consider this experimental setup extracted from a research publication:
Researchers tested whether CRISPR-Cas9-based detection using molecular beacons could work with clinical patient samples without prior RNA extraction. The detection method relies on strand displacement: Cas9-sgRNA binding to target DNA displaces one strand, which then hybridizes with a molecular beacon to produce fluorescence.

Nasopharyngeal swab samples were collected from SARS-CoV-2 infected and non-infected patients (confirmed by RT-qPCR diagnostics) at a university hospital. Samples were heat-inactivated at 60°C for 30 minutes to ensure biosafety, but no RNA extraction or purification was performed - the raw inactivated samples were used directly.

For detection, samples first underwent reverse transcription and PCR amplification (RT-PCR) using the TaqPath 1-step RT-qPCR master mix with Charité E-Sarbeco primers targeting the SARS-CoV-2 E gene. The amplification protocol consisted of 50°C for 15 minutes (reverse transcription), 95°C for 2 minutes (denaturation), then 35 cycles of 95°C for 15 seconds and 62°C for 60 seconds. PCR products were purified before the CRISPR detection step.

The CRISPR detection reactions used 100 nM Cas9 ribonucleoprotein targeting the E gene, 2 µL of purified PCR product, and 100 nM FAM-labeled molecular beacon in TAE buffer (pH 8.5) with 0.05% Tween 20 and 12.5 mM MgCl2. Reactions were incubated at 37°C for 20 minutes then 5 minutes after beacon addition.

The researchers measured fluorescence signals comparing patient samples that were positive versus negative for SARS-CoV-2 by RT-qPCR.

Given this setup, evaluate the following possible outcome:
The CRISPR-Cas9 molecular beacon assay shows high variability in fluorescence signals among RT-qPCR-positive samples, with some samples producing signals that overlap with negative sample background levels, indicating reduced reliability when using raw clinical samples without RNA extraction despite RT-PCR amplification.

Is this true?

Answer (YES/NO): NO